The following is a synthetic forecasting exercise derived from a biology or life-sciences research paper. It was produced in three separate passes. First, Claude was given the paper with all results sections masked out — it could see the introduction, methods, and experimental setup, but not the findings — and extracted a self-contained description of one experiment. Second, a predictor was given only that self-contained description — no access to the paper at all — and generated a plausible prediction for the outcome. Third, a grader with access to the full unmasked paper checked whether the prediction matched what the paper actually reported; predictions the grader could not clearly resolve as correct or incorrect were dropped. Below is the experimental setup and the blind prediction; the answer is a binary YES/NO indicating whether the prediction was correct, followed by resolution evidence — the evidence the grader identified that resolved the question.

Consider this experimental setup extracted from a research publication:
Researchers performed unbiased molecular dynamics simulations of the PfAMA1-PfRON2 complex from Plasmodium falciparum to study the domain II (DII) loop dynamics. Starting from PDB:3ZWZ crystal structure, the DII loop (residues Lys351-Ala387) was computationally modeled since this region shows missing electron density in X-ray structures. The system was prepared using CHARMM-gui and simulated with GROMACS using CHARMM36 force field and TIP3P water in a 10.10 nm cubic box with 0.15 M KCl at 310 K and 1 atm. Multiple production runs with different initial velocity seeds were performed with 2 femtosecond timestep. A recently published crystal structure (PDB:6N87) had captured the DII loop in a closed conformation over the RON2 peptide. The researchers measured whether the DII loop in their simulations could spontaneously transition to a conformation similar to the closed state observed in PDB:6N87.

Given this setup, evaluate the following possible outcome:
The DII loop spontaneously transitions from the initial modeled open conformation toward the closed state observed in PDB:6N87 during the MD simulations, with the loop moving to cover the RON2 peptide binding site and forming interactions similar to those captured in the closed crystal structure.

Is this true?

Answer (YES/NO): YES